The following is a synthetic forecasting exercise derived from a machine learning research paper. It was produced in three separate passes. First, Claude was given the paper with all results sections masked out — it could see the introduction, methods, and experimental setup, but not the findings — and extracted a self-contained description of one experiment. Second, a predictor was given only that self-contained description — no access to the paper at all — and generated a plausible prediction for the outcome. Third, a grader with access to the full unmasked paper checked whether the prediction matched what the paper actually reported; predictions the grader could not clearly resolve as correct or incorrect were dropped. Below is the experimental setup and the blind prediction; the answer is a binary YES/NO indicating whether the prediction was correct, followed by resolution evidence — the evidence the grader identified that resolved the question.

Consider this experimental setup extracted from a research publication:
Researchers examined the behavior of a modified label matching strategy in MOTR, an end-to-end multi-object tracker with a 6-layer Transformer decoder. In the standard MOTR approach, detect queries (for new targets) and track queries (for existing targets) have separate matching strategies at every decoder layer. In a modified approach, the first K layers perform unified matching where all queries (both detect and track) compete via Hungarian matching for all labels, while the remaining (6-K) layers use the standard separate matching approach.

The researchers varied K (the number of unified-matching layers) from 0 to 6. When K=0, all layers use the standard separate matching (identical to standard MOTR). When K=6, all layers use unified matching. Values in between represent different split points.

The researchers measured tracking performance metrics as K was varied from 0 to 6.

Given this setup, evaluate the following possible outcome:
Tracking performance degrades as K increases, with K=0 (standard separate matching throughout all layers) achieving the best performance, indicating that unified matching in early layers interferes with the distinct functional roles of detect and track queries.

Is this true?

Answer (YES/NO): NO